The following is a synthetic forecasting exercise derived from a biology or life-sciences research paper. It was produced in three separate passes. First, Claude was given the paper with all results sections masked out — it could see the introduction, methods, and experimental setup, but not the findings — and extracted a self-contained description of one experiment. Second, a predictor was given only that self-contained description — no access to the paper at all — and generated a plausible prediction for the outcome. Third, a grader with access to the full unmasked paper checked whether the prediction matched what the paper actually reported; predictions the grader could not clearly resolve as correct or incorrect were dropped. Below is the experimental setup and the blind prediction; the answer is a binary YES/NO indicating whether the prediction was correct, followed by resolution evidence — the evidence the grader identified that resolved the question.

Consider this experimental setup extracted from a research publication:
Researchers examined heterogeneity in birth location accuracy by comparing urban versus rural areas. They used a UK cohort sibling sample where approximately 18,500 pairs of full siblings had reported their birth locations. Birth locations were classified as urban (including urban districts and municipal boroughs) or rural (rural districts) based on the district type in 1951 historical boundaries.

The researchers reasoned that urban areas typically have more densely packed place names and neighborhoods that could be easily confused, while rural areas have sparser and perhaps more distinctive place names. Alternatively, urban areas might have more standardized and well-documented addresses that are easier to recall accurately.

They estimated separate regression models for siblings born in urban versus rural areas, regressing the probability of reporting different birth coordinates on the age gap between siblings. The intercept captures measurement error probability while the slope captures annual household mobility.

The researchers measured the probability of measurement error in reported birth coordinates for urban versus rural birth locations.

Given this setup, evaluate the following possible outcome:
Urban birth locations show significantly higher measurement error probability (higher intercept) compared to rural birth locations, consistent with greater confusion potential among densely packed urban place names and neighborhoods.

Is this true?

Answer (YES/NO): NO